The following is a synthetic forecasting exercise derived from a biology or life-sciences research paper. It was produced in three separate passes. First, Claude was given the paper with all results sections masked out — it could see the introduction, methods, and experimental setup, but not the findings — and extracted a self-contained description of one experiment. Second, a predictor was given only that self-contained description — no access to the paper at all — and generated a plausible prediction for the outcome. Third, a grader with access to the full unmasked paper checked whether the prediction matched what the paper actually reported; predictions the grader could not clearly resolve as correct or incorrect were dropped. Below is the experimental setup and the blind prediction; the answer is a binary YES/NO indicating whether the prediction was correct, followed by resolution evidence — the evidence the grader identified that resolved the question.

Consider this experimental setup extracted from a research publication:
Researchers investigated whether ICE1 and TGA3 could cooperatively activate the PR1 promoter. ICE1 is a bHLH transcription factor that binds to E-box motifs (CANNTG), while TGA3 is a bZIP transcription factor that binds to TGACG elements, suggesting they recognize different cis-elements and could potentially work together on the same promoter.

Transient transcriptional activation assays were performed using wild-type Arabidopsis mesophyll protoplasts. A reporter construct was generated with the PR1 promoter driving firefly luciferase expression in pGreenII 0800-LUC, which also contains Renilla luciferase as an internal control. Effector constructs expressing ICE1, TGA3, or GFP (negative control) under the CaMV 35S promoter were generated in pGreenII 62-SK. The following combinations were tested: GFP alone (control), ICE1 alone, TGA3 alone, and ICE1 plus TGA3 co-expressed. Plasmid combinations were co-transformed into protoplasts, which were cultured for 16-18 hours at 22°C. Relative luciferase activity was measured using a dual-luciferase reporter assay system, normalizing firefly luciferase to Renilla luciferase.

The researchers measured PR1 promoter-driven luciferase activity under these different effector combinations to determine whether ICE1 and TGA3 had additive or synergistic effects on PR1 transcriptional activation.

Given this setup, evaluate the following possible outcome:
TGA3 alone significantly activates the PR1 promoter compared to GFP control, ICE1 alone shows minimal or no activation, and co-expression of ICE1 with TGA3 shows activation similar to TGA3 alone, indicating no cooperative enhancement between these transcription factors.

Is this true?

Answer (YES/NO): NO